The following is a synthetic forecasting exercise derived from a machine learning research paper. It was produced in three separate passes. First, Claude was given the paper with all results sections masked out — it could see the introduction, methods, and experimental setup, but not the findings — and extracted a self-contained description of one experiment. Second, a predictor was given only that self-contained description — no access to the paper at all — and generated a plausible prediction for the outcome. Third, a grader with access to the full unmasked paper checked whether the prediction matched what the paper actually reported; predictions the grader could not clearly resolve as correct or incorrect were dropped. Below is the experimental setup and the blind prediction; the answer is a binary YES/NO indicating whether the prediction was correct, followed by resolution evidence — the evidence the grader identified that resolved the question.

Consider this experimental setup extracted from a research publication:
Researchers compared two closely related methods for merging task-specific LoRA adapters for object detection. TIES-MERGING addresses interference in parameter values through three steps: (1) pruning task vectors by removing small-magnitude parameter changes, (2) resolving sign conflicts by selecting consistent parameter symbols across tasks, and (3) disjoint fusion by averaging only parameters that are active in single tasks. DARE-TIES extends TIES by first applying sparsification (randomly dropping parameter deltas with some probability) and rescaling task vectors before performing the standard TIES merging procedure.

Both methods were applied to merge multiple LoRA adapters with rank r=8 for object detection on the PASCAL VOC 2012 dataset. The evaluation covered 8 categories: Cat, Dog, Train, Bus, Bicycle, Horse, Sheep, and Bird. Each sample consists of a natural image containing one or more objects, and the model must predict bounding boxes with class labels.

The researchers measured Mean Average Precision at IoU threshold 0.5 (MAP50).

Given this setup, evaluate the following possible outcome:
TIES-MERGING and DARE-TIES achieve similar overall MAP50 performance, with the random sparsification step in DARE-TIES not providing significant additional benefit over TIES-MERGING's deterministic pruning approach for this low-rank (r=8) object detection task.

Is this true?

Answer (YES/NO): YES